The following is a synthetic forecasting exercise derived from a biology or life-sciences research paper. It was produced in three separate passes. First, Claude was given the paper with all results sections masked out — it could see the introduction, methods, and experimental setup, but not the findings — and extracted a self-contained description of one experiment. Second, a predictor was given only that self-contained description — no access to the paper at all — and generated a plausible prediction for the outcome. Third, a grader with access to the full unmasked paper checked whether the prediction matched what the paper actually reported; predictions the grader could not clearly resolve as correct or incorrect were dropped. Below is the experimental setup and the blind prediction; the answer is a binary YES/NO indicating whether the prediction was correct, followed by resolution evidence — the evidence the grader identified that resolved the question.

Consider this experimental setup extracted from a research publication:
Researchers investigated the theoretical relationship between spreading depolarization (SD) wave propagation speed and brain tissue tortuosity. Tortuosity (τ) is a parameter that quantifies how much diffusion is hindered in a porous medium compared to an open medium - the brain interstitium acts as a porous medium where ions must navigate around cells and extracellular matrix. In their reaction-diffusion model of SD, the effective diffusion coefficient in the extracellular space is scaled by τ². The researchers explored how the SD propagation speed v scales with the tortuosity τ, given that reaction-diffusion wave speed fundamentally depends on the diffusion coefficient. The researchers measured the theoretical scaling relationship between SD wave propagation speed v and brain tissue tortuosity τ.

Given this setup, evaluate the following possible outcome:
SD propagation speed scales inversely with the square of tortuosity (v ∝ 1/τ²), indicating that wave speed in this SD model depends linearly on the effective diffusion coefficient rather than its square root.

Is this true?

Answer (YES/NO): NO